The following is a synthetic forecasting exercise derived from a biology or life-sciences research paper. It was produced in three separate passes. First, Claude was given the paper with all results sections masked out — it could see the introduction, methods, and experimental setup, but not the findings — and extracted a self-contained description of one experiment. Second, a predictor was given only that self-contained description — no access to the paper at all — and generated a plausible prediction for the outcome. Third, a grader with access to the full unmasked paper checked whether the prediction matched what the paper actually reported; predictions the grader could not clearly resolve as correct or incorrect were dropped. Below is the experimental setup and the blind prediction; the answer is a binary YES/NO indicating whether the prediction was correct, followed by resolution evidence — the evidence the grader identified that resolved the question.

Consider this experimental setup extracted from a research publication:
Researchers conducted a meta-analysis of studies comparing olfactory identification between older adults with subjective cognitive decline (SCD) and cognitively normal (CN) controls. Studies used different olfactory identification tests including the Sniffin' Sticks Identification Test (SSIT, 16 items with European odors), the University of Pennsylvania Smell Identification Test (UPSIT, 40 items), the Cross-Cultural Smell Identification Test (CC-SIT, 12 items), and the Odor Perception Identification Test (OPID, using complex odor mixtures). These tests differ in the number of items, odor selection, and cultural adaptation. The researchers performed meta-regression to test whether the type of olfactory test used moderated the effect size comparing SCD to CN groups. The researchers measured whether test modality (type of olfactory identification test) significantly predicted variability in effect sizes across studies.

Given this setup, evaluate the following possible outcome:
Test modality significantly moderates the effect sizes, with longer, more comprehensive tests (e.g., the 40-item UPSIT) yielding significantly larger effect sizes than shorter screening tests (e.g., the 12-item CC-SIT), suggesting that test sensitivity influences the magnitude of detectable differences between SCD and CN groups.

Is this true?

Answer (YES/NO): NO